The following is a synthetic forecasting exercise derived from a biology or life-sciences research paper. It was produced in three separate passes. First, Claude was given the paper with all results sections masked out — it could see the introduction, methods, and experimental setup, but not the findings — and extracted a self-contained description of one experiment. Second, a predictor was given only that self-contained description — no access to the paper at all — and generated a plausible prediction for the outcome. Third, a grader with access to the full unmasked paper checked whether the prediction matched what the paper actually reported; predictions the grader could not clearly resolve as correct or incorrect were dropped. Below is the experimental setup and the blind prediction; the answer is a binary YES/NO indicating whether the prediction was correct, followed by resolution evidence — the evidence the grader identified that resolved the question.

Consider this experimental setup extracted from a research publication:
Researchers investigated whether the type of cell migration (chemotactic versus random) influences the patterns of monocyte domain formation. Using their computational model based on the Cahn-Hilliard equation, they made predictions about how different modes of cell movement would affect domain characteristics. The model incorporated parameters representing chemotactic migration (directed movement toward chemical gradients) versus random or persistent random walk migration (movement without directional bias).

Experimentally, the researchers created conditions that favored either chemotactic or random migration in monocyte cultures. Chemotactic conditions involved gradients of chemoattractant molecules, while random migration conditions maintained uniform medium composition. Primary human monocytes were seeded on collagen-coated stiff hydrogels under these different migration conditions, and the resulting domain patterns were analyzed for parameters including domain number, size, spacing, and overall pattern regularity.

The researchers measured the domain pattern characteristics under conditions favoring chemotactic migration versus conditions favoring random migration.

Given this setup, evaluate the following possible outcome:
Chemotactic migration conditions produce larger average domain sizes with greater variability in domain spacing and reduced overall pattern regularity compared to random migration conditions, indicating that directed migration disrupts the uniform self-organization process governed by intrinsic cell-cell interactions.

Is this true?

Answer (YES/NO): NO